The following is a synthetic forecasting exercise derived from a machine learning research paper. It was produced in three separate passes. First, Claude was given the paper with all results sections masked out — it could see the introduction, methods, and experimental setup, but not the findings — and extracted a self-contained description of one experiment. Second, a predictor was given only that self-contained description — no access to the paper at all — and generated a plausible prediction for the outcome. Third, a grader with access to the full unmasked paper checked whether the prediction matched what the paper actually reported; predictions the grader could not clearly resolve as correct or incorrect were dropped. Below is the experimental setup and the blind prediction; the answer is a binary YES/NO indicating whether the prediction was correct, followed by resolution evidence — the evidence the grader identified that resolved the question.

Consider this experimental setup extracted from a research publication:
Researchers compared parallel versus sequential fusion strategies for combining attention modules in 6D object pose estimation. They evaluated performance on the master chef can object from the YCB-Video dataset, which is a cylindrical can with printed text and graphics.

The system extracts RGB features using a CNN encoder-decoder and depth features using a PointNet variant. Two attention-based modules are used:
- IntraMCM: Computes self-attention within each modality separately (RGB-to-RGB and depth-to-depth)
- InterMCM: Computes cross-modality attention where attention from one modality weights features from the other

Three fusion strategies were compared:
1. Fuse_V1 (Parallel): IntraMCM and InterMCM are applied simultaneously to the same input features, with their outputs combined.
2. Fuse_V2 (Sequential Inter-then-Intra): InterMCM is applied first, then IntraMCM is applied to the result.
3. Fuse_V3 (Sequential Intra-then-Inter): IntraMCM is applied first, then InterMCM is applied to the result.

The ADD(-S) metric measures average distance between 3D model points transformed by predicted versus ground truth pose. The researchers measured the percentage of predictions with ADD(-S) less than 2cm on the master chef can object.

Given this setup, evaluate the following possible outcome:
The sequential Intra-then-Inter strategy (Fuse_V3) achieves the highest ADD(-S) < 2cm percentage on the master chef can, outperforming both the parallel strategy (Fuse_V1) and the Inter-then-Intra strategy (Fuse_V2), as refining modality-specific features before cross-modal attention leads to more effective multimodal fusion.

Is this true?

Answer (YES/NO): NO